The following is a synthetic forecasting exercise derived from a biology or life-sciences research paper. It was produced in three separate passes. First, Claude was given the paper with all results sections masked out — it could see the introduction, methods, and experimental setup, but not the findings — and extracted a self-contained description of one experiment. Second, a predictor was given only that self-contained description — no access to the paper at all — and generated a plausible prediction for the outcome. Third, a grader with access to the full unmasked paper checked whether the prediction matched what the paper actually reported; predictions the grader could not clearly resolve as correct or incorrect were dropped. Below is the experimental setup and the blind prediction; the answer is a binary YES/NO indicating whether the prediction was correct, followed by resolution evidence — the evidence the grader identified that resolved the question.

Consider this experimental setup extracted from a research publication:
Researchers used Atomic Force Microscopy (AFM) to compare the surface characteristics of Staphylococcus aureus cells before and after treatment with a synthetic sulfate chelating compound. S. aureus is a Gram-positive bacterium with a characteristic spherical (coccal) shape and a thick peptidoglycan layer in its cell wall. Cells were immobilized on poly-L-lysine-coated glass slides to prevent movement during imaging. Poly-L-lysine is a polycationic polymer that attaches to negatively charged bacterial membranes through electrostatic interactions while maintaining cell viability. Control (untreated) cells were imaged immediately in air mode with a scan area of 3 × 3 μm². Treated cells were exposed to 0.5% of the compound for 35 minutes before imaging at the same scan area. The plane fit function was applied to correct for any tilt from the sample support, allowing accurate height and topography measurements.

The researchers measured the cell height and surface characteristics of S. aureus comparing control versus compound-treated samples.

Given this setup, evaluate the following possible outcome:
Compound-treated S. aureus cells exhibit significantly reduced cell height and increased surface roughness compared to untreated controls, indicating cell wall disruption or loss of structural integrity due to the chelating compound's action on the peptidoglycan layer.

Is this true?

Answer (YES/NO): NO